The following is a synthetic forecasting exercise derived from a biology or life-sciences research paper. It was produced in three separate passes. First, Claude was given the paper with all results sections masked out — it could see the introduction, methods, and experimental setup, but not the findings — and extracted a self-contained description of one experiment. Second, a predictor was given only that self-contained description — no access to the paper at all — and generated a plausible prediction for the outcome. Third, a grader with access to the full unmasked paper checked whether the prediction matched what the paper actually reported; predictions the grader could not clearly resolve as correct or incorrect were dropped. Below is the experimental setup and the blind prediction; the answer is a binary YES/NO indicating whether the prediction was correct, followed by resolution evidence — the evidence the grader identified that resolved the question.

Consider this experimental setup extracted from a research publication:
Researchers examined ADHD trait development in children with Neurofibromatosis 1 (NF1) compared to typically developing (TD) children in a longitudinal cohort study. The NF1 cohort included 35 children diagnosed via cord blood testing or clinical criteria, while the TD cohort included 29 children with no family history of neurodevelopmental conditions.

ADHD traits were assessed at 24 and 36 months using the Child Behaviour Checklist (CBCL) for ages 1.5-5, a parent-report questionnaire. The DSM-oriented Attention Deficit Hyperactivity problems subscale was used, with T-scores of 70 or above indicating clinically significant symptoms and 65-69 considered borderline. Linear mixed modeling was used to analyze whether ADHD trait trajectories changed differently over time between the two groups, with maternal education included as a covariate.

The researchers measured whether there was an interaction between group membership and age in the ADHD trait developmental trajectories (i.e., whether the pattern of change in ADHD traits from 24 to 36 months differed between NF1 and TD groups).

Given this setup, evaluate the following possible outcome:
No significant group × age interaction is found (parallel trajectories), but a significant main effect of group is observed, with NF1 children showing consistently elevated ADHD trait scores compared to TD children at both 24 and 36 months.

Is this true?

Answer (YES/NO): YES